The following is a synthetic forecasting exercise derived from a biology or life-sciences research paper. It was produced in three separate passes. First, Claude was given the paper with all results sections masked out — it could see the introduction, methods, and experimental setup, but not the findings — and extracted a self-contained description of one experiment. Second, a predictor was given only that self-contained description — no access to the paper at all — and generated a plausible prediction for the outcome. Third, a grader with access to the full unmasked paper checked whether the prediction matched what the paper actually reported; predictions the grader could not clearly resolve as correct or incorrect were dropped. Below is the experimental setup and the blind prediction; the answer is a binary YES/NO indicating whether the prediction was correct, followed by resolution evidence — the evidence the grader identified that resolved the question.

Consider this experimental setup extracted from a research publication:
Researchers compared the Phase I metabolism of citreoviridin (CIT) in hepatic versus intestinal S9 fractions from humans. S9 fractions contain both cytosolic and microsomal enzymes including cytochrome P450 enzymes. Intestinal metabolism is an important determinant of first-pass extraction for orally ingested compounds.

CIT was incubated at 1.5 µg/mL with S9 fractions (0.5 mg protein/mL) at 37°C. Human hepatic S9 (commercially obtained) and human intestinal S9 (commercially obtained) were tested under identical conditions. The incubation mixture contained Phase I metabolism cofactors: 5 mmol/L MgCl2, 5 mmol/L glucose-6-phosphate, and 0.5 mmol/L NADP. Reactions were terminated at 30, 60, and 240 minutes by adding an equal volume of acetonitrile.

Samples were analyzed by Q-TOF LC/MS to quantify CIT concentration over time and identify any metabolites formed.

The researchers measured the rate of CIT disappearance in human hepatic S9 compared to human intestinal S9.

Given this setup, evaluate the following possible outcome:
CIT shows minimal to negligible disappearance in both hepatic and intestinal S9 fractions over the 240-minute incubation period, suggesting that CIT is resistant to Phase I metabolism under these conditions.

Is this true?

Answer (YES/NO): NO